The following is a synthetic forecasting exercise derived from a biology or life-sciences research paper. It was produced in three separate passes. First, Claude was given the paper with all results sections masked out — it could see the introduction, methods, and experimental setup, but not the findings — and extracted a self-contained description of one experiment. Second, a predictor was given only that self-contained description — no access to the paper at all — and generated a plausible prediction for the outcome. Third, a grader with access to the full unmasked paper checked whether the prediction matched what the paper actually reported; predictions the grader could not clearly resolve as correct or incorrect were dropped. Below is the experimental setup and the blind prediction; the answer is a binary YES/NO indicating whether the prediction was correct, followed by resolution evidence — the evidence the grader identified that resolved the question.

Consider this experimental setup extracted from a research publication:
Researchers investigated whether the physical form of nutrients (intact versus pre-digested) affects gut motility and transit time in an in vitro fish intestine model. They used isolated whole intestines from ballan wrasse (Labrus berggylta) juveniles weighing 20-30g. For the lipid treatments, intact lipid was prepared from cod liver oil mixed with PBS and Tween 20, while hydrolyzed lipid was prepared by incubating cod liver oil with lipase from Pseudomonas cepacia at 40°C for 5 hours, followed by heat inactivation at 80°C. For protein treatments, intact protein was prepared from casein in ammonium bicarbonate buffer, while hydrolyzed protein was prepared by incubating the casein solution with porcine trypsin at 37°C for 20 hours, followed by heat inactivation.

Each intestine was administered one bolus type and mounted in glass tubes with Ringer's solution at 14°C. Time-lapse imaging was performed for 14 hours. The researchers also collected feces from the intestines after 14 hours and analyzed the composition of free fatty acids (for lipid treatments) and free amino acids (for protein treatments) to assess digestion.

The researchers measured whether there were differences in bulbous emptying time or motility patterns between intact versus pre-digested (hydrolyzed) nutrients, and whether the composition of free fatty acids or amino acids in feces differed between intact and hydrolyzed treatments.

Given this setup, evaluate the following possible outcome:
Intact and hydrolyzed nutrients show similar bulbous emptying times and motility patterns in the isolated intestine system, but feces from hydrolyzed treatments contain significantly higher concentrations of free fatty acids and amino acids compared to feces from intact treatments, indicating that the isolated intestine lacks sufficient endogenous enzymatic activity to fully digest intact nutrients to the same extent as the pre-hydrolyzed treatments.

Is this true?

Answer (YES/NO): NO